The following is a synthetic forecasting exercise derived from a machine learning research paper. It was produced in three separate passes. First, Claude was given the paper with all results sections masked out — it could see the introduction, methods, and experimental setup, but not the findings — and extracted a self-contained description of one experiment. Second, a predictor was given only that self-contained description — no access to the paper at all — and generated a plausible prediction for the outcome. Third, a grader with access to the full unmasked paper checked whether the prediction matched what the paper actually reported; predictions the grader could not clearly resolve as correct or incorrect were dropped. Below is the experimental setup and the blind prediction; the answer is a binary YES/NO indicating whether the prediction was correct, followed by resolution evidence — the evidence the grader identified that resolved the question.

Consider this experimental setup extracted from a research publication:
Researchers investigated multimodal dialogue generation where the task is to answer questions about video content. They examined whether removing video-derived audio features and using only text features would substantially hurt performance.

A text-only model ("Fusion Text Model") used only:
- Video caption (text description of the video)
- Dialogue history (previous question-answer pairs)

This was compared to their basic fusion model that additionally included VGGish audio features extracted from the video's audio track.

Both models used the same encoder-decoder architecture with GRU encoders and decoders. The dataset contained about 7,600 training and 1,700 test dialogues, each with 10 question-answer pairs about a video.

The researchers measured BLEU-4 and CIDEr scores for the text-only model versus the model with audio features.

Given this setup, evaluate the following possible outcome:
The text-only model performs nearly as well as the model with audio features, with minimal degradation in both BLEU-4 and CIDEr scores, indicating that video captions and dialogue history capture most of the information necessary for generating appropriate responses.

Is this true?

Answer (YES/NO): NO